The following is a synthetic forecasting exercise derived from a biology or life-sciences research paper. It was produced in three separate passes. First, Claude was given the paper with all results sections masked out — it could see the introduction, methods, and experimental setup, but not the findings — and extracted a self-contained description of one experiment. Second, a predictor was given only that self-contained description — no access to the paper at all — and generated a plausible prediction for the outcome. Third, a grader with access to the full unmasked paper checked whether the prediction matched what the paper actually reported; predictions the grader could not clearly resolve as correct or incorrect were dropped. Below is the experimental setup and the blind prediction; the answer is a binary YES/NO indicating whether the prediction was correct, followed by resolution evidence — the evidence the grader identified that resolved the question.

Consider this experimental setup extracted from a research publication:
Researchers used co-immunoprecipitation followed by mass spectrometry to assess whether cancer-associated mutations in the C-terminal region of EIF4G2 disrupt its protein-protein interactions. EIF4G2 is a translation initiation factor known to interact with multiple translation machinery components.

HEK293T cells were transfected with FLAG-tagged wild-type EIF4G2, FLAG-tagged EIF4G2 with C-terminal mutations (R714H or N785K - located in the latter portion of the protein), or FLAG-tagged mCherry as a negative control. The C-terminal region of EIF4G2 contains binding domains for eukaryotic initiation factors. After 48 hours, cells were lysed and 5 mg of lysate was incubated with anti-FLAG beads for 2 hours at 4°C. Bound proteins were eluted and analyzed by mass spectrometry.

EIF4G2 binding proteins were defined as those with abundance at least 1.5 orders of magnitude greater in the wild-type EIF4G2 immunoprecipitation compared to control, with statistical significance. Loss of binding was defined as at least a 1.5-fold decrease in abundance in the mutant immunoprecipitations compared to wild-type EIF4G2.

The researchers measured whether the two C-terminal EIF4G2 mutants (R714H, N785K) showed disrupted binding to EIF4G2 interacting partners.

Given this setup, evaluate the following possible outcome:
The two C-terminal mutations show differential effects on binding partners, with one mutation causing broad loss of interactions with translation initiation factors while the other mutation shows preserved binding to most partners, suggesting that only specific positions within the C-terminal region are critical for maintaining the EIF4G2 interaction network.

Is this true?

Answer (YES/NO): NO